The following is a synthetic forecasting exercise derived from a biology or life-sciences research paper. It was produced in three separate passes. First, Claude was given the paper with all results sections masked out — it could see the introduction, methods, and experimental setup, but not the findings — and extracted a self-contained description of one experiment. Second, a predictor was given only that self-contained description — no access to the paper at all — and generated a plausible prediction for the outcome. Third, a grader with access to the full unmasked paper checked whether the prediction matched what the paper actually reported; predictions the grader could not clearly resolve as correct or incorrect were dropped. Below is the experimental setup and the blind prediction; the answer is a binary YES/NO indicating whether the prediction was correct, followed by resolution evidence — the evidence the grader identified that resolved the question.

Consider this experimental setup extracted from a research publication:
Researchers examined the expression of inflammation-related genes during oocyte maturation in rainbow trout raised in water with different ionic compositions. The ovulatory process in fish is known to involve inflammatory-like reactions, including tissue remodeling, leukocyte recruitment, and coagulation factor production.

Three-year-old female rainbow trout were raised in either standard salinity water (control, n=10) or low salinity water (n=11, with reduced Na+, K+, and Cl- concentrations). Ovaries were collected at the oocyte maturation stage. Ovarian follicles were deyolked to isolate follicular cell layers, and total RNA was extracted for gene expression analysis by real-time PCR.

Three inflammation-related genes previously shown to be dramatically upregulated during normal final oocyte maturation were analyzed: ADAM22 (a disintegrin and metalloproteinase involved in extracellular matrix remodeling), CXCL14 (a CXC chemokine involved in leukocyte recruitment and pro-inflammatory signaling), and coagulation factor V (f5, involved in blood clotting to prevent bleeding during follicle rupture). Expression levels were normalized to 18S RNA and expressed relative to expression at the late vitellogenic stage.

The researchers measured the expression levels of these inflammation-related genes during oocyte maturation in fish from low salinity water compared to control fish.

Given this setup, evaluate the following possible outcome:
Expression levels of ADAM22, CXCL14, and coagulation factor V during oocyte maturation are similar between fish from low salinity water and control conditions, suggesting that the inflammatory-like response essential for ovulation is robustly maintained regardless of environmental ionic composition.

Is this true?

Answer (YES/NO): NO